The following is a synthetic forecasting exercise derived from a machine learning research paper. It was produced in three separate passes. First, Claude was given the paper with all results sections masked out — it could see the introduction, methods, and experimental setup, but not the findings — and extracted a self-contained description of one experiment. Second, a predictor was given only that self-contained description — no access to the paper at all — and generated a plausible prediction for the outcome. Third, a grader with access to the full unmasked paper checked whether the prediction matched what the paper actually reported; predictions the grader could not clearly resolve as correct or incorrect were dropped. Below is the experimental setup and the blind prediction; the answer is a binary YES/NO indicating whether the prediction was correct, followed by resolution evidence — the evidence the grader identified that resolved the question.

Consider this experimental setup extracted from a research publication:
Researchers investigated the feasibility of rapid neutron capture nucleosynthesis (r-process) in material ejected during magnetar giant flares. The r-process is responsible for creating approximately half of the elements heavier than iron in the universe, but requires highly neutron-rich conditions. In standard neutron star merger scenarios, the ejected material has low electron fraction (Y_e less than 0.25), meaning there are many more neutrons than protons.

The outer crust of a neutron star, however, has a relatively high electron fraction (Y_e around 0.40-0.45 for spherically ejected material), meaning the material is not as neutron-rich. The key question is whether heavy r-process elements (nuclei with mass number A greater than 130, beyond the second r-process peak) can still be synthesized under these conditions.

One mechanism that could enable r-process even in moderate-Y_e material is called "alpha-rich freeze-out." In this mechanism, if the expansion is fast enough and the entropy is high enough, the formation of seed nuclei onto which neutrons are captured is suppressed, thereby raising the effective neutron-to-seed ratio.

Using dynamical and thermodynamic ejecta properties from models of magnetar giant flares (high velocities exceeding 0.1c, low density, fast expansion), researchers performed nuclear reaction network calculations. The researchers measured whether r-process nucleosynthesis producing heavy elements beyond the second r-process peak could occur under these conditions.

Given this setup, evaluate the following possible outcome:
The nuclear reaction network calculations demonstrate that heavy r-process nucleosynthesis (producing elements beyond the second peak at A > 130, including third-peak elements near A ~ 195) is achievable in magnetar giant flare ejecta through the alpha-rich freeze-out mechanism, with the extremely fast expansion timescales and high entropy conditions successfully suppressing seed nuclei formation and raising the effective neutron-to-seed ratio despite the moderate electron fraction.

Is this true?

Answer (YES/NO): YES